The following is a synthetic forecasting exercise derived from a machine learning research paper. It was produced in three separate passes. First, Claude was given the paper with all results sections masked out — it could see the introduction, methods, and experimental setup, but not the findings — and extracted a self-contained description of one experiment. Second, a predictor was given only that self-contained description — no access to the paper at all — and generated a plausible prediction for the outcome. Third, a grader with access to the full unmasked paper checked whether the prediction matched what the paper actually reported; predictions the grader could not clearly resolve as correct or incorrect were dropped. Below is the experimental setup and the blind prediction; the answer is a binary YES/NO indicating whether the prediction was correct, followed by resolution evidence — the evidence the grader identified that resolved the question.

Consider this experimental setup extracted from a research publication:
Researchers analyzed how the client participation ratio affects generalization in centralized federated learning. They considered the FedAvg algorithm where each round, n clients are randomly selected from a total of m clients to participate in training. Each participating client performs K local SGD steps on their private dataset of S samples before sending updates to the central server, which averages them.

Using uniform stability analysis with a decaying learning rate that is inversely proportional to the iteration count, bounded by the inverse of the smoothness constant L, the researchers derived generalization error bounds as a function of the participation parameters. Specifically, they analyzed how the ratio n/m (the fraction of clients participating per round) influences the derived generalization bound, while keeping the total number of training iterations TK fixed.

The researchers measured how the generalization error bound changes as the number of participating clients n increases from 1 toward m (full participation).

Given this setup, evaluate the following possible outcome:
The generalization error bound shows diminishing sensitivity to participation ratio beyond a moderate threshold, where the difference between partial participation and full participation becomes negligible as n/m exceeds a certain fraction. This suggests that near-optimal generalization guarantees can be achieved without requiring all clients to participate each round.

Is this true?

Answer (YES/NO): NO